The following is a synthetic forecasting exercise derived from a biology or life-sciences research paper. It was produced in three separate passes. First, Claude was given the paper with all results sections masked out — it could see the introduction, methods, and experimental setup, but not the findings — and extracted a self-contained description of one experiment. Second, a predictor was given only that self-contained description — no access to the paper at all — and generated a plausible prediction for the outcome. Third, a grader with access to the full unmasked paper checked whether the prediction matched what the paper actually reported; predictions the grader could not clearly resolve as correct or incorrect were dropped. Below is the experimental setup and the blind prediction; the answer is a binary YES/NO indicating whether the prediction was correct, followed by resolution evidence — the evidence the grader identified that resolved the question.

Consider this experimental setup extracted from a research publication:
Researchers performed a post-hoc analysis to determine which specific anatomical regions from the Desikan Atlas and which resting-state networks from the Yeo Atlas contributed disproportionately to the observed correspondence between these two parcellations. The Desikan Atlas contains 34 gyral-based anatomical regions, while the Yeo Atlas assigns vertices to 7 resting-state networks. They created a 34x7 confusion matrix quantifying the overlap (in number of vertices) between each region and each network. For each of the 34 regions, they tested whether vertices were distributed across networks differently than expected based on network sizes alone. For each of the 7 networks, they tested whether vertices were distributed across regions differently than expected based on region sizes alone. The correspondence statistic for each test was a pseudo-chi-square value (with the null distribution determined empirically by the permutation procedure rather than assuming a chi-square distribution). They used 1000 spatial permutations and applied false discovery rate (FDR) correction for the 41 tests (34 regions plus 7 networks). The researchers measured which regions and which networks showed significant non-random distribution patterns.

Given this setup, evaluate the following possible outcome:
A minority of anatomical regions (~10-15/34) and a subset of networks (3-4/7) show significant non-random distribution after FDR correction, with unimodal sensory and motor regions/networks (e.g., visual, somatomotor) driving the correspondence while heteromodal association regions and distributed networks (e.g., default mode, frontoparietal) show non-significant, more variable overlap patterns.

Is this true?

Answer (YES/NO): NO